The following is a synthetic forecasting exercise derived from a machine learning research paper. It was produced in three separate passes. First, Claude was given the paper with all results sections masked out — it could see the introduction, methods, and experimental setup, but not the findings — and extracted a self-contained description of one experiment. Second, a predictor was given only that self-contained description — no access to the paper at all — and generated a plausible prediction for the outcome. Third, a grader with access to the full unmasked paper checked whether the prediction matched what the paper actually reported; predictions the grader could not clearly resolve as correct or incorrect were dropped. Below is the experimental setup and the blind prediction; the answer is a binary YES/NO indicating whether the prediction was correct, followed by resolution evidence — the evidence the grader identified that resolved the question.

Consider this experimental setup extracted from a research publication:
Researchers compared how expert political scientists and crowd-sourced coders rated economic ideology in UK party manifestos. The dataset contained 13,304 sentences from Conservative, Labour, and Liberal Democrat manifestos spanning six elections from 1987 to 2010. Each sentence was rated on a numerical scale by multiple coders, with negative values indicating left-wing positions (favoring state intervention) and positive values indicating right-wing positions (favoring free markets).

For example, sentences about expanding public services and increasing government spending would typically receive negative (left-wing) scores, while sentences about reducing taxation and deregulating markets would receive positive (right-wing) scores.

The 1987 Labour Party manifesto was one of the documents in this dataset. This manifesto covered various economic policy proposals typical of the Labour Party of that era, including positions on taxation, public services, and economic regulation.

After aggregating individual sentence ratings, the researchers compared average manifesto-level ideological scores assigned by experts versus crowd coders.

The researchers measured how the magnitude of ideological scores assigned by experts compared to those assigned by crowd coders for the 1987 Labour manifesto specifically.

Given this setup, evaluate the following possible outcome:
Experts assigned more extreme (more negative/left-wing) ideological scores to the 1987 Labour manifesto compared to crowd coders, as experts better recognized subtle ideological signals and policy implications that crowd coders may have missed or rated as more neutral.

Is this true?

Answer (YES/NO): YES